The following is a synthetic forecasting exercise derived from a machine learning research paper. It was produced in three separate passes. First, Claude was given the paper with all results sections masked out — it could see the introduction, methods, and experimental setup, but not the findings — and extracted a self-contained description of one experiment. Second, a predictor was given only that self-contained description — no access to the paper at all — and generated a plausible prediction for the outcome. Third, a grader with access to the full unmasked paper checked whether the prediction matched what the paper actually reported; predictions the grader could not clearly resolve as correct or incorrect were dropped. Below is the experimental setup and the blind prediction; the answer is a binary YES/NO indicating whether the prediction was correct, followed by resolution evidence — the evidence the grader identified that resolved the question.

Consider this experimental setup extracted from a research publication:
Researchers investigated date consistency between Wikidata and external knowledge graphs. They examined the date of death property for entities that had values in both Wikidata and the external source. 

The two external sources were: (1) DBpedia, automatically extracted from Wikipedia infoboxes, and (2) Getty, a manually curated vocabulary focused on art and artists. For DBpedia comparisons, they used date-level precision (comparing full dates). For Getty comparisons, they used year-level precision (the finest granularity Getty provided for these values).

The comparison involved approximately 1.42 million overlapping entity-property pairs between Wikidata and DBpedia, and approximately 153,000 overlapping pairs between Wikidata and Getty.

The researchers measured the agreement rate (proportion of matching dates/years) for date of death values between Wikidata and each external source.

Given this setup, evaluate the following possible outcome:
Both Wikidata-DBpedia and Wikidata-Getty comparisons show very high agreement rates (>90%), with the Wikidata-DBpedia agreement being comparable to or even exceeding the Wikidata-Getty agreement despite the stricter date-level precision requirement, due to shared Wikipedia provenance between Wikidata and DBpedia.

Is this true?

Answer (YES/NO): NO